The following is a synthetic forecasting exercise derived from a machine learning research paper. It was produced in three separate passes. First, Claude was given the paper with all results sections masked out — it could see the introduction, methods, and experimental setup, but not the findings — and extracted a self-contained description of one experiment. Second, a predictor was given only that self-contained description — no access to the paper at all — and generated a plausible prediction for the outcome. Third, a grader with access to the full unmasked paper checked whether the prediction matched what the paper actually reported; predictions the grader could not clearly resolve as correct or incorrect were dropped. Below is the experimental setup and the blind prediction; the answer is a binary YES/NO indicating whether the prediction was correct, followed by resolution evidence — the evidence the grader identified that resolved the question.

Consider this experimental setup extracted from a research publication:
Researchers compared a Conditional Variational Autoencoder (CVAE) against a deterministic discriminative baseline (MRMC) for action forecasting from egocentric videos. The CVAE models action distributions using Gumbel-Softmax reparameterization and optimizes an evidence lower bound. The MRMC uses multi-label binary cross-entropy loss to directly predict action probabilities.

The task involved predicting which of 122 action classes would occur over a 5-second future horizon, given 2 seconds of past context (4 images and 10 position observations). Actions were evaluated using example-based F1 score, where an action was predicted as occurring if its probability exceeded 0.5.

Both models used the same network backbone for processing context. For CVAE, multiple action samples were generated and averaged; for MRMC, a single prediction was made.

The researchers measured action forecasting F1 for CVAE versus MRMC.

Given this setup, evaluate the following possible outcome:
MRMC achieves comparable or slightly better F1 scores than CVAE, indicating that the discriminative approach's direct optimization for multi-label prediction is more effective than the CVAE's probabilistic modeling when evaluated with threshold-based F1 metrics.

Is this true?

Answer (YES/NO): YES